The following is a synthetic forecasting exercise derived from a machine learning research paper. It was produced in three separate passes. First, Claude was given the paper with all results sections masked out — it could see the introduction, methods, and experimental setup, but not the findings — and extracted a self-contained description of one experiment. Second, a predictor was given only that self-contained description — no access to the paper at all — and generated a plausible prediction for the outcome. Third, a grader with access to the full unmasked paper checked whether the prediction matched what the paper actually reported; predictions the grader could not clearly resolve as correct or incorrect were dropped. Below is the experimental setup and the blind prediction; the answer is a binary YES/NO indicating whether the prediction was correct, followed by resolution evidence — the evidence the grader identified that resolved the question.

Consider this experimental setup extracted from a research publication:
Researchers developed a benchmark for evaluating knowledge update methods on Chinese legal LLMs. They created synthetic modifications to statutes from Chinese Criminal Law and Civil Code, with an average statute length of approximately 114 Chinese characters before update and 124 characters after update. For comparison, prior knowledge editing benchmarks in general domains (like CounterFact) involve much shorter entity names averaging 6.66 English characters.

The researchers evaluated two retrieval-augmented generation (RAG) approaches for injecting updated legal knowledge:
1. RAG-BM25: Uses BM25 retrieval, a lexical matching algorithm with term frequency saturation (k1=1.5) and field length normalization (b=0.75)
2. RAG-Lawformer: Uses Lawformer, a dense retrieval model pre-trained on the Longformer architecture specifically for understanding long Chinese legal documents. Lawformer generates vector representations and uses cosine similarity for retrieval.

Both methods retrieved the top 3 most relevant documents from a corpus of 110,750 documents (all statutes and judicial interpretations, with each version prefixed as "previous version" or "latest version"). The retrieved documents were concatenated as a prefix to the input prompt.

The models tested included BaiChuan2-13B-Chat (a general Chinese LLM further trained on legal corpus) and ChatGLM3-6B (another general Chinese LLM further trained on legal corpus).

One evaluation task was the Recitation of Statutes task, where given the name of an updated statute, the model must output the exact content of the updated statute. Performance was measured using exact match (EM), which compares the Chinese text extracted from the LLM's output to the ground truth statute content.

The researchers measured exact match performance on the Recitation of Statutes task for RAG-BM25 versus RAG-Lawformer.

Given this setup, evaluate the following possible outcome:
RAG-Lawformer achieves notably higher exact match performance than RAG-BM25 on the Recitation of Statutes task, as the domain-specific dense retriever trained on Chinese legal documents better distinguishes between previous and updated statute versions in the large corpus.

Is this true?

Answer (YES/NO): NO